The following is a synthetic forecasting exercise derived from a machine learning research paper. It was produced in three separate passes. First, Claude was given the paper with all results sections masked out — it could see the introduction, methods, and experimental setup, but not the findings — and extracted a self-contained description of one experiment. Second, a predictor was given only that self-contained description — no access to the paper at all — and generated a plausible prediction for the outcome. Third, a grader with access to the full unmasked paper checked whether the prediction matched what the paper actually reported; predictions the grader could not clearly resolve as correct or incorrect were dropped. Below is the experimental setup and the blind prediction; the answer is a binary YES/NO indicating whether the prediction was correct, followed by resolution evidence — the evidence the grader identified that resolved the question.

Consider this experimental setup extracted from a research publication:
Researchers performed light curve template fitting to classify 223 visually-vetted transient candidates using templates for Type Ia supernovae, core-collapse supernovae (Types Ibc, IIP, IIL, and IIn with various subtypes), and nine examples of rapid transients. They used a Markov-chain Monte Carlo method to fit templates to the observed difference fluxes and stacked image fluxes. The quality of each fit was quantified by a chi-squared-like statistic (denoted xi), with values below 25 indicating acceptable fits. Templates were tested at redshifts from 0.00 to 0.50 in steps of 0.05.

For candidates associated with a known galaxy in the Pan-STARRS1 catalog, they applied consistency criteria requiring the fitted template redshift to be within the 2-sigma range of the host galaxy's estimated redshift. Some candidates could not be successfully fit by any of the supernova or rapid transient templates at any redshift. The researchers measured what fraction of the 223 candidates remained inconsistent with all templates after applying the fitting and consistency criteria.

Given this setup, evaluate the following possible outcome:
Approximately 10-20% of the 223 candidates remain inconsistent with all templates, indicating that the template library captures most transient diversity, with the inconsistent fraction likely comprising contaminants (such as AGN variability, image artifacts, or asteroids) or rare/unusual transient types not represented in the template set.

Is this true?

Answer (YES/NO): NO